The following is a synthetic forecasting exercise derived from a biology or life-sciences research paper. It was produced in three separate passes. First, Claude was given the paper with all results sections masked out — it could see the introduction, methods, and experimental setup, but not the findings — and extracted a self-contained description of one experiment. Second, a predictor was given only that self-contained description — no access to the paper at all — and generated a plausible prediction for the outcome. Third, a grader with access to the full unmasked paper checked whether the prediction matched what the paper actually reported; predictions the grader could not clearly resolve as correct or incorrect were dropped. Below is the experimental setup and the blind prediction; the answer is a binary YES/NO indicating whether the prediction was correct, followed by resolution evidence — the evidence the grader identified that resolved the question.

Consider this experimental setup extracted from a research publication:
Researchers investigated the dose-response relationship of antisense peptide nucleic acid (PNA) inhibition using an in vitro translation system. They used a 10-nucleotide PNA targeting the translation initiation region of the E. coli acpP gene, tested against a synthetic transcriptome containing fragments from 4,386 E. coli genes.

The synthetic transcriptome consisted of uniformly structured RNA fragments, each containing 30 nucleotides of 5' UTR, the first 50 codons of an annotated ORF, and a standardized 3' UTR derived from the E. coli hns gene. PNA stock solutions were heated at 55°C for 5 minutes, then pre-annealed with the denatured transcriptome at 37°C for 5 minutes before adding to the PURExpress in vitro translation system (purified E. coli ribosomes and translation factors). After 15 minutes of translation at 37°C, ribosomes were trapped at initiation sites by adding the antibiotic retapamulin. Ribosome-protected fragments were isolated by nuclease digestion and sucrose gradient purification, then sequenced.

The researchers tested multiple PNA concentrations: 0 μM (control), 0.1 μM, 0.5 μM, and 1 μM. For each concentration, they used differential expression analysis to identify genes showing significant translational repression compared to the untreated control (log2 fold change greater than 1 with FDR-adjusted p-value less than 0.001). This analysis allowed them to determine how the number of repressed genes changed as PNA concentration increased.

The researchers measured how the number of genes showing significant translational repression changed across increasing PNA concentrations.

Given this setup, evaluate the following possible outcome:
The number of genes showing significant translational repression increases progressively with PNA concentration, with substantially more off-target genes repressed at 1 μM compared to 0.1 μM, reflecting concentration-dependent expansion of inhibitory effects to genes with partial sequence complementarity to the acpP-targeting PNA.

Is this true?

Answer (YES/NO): YES